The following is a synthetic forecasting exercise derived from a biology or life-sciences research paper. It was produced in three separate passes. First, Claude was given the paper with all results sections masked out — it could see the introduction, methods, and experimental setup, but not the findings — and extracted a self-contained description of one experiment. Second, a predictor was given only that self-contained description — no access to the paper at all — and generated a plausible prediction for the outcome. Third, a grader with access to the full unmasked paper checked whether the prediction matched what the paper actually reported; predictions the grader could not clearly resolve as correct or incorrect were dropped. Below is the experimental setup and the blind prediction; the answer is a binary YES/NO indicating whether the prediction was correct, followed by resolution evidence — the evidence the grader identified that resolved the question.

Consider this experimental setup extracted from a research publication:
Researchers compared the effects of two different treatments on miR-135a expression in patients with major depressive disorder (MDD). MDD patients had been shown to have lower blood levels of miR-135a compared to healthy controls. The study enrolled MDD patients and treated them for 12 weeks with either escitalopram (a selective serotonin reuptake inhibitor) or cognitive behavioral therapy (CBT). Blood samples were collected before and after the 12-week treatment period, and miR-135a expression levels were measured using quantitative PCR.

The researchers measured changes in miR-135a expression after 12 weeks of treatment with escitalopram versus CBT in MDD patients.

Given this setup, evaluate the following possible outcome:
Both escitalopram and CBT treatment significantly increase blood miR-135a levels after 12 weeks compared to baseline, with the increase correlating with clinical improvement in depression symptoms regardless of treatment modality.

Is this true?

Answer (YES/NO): NO